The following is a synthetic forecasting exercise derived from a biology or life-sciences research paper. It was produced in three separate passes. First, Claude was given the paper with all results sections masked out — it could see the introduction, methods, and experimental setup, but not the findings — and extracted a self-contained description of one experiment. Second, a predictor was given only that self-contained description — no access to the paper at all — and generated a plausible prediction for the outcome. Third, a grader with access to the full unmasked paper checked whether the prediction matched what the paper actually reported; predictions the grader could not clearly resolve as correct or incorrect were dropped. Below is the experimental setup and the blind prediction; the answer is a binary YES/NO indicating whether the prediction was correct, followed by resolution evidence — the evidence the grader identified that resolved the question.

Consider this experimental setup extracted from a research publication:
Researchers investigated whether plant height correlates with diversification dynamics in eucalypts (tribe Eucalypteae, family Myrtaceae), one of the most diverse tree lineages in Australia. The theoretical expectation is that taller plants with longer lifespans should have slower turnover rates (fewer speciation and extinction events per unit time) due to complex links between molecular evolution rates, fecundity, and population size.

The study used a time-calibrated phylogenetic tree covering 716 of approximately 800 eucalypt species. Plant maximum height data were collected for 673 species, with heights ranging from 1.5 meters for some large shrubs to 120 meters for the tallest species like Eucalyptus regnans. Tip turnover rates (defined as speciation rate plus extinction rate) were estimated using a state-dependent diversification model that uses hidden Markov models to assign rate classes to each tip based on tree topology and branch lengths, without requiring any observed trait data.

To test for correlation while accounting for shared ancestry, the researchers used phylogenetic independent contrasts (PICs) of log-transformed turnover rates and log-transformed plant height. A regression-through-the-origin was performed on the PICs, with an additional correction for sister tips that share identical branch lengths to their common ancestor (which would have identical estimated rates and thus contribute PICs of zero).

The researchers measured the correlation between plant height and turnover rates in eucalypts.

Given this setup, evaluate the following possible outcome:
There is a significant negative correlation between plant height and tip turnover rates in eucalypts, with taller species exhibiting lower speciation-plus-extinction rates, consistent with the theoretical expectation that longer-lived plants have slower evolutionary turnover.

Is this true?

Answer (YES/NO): NO